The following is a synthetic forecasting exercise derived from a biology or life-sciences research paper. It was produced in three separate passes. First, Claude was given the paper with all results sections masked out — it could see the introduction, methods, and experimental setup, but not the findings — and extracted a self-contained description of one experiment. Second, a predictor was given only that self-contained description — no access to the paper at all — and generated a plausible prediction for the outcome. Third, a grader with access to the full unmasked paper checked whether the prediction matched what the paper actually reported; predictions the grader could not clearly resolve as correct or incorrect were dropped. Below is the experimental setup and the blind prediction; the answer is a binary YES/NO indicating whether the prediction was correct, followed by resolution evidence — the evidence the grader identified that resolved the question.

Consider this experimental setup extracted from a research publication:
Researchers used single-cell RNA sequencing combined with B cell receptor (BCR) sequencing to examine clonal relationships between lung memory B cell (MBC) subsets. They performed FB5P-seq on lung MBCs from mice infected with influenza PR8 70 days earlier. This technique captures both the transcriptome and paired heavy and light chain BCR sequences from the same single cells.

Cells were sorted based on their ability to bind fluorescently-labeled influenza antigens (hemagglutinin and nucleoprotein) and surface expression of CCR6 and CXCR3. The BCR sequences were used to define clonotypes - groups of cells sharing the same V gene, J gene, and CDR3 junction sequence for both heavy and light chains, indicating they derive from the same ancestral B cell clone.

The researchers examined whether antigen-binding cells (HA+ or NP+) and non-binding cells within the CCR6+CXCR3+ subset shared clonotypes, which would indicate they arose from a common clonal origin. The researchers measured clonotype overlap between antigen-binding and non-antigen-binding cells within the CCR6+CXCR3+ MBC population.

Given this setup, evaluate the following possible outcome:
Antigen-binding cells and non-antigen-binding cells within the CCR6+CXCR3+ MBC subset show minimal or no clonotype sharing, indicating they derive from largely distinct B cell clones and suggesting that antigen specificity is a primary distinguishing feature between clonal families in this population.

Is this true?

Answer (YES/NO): NO